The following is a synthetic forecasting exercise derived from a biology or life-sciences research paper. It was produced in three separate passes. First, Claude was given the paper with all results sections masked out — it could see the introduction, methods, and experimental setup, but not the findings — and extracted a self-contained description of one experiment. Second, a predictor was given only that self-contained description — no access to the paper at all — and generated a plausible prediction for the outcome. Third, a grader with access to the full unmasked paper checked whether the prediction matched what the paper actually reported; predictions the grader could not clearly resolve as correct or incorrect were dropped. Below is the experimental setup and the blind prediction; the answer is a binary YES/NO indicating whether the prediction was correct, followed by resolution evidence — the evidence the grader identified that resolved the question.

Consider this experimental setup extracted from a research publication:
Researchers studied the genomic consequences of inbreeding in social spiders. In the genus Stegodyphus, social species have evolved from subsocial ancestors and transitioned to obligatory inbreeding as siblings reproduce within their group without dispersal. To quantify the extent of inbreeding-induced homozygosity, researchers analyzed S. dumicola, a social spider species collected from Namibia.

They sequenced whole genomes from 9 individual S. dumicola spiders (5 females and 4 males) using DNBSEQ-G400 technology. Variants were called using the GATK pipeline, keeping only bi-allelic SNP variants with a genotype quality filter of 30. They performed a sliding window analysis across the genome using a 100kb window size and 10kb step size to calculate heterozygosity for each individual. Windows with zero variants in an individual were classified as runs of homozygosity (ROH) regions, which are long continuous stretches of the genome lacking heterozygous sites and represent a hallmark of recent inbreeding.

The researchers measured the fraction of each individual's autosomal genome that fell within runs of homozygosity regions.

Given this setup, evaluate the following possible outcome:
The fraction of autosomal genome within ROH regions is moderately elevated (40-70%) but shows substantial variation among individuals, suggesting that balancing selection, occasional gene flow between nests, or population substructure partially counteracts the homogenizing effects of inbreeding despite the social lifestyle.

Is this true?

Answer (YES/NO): NO